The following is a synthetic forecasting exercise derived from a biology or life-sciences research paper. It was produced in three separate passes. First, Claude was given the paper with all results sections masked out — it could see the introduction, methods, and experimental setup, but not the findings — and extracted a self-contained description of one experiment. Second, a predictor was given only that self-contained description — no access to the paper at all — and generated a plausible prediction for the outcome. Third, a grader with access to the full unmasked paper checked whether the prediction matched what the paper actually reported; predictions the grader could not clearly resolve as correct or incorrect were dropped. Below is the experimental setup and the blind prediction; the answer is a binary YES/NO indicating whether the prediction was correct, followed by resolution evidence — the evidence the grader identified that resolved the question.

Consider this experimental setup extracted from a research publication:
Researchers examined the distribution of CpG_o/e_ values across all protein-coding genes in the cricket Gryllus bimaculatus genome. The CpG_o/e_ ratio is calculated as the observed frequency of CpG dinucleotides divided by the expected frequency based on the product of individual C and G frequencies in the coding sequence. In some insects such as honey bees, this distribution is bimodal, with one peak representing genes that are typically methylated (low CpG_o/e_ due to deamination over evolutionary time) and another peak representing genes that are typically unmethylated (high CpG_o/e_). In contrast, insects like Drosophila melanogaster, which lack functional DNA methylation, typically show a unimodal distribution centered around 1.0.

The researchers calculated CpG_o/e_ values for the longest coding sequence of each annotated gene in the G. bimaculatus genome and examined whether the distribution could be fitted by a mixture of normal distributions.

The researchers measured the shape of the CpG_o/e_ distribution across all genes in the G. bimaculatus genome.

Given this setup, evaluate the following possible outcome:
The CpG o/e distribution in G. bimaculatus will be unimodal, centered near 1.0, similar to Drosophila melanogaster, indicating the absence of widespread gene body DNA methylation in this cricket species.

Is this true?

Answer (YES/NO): NO